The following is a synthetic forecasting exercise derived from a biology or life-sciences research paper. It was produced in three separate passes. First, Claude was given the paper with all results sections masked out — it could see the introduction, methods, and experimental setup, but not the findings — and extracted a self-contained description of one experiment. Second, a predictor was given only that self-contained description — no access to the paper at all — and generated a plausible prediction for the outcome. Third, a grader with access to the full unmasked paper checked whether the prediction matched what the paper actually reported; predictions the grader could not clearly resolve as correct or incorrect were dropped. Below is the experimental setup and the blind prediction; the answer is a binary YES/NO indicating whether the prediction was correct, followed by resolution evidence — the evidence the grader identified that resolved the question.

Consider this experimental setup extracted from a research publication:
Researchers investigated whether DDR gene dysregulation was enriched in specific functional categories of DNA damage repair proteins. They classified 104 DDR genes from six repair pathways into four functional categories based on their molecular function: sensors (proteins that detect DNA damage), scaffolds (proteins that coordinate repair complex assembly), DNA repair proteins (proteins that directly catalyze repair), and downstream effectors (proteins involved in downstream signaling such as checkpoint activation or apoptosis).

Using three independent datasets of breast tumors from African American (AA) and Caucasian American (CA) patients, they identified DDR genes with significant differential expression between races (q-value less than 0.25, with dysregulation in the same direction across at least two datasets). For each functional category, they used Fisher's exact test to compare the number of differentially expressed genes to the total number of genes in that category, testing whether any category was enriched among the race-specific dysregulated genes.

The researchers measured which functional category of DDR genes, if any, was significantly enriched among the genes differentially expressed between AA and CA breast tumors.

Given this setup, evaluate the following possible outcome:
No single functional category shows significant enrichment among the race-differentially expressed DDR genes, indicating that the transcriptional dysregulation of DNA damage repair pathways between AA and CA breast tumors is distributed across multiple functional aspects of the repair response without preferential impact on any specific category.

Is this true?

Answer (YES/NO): NO